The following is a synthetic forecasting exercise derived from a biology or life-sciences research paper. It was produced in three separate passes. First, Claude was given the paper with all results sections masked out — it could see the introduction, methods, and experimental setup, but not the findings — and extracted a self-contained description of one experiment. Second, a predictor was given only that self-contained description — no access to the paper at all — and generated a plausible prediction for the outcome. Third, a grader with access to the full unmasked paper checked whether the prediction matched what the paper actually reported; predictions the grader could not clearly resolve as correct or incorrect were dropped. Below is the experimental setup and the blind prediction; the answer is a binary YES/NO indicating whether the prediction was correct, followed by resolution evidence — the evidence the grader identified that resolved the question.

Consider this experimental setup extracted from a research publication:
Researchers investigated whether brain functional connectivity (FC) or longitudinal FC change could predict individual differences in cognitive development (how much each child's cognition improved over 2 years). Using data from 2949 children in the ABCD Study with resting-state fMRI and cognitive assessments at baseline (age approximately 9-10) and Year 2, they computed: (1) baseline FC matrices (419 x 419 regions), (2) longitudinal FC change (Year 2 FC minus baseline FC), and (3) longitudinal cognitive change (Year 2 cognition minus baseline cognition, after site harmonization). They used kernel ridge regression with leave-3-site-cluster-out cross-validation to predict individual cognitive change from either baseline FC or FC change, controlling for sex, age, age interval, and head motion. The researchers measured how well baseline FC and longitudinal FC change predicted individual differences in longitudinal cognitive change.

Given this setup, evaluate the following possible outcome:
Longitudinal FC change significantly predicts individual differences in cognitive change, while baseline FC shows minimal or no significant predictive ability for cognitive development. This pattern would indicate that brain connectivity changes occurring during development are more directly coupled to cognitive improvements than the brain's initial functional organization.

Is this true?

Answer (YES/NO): NO